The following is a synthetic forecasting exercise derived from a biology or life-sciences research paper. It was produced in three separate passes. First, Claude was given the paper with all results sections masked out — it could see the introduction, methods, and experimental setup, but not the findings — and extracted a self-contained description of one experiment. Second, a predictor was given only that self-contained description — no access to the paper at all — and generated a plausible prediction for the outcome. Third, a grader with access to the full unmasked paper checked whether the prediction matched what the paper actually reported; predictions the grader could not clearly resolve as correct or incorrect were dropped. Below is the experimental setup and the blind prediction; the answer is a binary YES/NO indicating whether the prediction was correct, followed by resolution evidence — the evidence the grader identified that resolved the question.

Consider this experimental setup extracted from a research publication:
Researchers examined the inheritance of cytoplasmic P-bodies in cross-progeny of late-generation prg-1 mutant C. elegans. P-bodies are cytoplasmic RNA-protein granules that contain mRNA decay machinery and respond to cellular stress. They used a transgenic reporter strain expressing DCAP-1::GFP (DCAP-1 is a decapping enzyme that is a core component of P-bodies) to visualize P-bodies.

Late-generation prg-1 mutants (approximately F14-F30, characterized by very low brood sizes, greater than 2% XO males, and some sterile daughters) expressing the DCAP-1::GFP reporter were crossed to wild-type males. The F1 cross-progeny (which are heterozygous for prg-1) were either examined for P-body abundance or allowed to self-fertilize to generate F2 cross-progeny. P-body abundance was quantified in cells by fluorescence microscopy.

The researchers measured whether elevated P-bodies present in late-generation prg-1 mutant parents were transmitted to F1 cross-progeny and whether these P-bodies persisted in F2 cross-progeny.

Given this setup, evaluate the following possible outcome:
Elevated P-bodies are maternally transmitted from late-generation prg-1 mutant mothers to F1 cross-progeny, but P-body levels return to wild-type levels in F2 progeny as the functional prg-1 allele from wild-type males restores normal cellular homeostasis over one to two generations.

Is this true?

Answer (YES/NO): YES